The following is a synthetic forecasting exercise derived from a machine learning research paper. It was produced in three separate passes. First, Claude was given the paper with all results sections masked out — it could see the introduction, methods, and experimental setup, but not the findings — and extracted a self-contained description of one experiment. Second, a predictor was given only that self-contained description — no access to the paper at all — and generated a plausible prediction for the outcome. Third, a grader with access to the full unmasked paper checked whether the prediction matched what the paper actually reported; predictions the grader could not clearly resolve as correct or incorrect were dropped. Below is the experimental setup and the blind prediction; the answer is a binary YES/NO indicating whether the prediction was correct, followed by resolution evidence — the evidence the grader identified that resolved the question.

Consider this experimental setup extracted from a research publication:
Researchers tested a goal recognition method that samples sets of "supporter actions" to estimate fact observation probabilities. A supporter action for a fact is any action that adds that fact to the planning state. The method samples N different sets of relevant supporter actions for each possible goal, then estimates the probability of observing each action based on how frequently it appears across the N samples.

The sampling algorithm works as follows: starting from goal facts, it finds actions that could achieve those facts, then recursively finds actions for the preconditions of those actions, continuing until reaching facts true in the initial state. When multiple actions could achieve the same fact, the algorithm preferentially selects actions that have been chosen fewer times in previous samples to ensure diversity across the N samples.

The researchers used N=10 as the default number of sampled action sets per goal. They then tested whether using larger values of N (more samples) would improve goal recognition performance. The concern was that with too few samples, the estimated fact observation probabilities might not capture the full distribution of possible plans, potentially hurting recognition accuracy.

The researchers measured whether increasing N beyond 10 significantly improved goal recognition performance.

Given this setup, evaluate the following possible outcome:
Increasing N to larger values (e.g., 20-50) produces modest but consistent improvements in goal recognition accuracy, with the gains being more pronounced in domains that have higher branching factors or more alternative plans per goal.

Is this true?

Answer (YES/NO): NO